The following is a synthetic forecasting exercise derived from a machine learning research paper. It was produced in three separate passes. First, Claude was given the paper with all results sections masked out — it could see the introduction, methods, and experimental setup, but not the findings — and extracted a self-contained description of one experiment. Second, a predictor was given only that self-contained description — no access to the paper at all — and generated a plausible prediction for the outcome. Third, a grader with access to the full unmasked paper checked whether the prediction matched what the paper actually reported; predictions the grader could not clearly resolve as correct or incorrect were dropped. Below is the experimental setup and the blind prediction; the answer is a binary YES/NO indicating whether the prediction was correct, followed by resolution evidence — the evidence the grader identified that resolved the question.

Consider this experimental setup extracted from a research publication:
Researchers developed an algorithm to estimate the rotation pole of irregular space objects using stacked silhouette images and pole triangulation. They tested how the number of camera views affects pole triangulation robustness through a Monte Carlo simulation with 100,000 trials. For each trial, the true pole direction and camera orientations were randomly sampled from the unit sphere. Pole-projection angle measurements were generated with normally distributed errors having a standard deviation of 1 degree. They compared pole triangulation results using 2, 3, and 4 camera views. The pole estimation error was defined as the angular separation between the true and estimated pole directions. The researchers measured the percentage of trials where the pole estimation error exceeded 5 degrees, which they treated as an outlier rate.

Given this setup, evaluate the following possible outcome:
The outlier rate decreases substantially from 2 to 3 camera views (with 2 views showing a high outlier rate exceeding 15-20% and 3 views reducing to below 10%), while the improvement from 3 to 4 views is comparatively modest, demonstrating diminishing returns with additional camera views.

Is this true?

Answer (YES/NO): NO